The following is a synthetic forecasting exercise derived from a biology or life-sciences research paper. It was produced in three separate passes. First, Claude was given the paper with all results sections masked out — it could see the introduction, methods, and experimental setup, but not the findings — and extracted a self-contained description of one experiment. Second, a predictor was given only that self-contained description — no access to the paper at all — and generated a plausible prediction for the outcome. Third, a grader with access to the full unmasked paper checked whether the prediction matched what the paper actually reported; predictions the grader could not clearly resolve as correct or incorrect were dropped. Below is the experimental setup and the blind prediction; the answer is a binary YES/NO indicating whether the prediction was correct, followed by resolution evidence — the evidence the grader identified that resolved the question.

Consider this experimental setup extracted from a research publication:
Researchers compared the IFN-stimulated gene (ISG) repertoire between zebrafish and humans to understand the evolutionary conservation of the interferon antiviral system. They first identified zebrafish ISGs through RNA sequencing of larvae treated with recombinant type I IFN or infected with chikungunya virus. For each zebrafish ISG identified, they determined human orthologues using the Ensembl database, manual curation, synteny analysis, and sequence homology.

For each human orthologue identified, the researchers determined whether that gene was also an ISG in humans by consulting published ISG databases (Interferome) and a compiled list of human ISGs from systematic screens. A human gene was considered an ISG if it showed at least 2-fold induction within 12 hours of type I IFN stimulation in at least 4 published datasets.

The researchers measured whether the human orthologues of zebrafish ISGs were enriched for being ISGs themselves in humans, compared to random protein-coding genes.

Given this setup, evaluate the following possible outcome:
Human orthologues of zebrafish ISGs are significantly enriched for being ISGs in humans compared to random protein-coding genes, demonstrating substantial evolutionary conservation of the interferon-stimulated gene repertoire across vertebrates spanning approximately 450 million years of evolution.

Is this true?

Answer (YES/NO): YES